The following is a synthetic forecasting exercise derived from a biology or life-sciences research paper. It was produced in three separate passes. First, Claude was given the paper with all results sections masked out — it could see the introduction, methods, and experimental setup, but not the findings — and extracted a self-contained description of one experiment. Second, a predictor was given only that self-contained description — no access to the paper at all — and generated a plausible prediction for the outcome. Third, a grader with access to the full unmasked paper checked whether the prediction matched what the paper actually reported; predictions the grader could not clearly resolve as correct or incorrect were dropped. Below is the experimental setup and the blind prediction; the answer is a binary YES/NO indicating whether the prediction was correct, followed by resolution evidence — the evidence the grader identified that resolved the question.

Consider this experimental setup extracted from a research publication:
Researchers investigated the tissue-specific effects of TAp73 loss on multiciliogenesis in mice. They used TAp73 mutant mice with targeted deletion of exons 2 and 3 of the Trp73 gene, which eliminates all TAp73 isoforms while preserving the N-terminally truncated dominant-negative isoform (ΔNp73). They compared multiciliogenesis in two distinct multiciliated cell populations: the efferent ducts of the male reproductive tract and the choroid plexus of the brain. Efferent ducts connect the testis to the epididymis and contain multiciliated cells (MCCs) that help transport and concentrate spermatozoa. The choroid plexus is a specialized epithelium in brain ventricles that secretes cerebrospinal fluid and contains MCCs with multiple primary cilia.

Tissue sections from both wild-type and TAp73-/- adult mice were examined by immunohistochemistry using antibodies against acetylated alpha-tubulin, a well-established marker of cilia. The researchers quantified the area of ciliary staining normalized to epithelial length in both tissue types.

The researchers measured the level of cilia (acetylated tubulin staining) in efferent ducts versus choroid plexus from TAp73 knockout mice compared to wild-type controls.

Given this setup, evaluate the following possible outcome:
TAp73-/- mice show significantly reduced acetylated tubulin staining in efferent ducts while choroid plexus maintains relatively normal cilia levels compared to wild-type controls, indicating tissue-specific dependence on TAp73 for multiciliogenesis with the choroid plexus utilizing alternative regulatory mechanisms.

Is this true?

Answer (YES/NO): YES